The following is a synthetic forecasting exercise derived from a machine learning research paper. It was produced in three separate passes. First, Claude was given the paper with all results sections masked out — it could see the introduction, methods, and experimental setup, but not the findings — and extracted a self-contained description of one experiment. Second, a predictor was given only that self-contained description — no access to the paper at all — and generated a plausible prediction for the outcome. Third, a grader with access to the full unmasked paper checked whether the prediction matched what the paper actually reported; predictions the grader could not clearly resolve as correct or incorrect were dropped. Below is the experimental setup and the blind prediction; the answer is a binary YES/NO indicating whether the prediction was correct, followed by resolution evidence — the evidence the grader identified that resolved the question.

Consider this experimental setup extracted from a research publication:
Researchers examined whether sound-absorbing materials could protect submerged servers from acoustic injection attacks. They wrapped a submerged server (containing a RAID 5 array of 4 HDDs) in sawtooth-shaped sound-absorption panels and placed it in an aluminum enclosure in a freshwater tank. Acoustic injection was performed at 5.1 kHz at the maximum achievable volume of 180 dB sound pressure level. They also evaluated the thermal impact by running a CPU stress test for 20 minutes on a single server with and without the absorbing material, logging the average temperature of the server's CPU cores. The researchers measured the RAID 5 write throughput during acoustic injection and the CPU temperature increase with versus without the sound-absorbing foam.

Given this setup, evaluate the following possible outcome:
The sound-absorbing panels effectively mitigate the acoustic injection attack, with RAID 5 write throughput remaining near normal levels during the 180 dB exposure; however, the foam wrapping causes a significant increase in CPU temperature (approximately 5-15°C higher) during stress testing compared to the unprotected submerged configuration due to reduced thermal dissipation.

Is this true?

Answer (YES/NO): NO